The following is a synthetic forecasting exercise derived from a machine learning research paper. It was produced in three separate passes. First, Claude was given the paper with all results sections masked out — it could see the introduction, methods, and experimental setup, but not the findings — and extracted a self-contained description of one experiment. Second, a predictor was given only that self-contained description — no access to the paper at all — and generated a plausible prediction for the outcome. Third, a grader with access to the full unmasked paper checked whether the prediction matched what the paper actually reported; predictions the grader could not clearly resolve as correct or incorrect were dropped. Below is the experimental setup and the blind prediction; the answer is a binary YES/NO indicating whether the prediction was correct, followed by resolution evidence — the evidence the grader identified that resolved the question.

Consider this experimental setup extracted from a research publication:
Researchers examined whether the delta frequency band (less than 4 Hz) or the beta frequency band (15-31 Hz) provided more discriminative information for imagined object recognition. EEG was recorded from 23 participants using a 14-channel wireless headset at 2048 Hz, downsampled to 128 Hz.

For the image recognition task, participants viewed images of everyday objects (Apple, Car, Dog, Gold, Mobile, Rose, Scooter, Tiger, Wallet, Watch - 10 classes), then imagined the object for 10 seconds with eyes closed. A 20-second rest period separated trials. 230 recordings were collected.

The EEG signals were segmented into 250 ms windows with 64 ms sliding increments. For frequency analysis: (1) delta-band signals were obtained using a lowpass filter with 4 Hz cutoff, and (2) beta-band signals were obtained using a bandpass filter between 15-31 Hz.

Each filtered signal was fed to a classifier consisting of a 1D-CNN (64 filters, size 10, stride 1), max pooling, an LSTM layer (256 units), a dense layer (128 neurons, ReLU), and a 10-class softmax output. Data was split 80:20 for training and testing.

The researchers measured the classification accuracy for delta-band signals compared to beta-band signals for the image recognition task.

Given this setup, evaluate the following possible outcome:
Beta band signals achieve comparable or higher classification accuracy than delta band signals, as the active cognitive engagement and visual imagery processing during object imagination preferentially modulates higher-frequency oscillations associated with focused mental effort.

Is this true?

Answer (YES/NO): NO